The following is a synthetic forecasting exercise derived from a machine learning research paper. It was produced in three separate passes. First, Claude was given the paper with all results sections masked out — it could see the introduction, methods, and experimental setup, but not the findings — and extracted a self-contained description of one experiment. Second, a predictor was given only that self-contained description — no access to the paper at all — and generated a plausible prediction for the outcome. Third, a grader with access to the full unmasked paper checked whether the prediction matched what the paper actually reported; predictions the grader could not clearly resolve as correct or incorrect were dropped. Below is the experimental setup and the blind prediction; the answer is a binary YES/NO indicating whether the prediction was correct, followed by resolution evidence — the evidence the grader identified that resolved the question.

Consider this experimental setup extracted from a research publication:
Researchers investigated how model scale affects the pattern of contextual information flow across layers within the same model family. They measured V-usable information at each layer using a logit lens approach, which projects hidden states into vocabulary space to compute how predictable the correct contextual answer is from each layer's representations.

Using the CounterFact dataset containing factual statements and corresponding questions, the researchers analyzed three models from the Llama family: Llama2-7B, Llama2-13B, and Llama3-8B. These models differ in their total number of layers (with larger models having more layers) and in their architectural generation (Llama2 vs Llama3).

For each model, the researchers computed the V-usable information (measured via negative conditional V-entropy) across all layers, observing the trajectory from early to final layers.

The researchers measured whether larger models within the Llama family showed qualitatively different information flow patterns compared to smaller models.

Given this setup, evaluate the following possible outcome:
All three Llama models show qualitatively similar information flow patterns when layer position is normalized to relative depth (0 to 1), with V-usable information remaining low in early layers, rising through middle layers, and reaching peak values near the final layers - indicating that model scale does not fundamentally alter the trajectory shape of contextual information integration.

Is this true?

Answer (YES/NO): NO